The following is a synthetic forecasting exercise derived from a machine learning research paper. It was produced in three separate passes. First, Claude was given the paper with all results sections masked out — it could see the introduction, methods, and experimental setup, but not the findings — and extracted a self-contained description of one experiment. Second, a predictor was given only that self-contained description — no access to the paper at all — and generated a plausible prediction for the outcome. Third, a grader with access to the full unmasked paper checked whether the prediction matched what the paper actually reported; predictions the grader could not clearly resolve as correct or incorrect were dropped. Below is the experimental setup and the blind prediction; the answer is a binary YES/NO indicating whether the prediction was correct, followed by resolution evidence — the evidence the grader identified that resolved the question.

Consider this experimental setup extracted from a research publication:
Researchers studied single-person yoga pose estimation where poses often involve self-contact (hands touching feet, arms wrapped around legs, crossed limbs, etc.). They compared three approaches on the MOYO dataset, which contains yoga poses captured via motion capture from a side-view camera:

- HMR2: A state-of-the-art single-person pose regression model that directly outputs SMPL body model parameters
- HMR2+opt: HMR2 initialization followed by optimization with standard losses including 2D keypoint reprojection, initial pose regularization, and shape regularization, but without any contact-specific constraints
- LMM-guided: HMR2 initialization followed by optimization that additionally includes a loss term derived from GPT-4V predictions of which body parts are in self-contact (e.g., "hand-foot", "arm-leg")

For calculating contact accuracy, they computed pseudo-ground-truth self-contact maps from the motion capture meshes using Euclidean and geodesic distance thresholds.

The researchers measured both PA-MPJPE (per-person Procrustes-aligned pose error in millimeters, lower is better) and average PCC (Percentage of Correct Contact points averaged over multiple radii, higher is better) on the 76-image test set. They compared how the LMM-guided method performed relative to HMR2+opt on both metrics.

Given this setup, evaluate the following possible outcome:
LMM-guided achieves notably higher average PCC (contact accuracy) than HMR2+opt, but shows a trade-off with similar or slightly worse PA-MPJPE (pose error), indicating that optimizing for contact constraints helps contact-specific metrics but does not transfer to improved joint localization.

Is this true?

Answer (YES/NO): YES